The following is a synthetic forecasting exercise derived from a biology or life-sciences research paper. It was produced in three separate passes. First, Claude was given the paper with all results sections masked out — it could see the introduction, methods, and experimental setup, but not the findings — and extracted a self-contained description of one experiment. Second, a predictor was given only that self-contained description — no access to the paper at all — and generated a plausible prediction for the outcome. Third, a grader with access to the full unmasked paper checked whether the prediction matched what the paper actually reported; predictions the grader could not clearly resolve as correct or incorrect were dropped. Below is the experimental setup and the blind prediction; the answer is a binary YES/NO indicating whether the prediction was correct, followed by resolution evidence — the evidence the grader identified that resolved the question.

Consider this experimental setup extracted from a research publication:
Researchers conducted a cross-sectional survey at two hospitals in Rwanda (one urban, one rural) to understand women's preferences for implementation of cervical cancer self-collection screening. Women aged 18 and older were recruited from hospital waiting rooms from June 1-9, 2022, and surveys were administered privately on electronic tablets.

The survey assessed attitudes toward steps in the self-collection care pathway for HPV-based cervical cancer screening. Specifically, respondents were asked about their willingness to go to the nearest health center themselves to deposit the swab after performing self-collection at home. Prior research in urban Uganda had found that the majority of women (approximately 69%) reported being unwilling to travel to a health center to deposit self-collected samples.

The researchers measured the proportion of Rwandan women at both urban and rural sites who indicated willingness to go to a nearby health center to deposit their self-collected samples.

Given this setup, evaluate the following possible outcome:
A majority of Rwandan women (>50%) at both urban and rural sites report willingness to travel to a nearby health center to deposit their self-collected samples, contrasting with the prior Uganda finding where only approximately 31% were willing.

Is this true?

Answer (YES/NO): YES